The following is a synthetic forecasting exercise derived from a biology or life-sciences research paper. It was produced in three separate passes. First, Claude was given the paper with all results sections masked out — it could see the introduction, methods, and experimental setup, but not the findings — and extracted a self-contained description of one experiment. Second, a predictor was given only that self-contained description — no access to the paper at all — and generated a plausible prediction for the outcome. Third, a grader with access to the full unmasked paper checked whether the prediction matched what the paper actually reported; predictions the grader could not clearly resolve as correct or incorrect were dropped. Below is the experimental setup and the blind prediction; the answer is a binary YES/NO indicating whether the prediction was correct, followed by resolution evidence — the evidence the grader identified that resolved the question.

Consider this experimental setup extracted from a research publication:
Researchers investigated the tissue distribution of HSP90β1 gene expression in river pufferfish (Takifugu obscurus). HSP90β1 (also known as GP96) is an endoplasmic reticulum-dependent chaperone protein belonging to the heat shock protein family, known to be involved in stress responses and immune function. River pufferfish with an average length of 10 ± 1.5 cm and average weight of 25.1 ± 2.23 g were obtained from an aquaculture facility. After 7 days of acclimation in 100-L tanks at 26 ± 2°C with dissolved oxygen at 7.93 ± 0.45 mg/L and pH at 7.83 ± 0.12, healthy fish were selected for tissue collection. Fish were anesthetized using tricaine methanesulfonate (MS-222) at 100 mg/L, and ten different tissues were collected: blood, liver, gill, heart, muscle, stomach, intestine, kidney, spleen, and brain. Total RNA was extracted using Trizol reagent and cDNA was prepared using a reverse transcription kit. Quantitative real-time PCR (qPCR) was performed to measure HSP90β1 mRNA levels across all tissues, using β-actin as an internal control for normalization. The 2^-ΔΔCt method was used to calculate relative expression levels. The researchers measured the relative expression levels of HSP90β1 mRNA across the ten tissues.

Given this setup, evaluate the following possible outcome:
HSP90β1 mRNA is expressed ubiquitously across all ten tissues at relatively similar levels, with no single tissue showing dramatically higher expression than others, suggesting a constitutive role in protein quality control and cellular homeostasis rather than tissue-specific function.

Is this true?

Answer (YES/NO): NO